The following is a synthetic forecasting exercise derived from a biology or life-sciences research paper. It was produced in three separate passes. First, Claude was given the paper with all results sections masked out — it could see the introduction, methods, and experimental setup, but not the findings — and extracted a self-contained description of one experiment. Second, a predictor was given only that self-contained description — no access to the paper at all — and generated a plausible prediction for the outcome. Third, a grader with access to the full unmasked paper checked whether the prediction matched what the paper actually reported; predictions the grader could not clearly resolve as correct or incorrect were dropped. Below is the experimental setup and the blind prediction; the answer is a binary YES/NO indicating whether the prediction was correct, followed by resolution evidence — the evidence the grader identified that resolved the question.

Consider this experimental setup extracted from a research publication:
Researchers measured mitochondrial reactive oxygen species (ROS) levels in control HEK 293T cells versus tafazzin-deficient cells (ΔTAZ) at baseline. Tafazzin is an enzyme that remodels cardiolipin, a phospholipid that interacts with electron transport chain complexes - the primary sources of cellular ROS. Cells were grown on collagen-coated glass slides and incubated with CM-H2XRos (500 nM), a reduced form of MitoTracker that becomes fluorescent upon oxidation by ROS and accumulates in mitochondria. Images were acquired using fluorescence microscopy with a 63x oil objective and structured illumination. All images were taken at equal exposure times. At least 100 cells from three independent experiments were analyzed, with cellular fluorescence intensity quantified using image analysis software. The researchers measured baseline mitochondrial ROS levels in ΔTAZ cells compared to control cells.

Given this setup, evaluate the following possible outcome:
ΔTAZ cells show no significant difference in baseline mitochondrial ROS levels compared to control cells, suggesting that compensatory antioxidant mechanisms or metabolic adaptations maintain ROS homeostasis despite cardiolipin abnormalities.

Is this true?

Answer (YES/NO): NO